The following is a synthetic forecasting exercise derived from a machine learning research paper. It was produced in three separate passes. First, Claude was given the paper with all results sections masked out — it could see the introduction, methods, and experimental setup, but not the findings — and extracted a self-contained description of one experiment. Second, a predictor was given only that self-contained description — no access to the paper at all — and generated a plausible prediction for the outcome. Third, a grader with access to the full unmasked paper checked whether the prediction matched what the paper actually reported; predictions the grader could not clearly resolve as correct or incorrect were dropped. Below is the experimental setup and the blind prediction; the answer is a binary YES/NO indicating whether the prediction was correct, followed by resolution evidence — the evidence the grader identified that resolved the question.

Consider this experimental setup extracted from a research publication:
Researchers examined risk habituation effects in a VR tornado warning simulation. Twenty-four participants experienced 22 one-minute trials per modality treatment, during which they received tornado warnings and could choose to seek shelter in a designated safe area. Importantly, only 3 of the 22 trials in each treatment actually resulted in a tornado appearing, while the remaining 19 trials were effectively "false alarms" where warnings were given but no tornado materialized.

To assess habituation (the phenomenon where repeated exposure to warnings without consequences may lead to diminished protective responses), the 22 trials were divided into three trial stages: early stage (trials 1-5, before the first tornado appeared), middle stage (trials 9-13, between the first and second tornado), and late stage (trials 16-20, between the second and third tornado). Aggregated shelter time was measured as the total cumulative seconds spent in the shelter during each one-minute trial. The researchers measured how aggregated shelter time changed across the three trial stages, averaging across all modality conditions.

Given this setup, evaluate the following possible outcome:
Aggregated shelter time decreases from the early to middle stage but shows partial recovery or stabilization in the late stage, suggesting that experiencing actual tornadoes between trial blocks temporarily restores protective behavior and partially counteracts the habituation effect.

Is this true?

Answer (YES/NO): NO